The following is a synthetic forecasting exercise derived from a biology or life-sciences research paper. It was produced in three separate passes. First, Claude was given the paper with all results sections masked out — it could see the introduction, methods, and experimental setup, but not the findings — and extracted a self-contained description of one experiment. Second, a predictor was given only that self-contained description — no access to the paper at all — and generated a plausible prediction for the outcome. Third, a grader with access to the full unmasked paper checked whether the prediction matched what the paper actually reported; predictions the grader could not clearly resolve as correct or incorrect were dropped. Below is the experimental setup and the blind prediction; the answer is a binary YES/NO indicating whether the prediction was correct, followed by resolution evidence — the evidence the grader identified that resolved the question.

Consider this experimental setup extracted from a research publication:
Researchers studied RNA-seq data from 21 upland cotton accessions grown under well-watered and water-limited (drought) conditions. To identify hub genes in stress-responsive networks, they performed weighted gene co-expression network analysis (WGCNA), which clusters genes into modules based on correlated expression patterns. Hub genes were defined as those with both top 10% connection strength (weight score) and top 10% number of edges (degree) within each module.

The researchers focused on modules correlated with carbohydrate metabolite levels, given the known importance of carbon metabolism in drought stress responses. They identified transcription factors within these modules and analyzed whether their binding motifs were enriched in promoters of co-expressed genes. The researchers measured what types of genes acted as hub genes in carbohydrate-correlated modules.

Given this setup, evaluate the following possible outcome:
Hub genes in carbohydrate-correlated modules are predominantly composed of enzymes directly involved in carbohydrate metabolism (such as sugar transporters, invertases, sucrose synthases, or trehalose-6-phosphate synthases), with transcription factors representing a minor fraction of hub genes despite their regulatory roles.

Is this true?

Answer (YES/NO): NO